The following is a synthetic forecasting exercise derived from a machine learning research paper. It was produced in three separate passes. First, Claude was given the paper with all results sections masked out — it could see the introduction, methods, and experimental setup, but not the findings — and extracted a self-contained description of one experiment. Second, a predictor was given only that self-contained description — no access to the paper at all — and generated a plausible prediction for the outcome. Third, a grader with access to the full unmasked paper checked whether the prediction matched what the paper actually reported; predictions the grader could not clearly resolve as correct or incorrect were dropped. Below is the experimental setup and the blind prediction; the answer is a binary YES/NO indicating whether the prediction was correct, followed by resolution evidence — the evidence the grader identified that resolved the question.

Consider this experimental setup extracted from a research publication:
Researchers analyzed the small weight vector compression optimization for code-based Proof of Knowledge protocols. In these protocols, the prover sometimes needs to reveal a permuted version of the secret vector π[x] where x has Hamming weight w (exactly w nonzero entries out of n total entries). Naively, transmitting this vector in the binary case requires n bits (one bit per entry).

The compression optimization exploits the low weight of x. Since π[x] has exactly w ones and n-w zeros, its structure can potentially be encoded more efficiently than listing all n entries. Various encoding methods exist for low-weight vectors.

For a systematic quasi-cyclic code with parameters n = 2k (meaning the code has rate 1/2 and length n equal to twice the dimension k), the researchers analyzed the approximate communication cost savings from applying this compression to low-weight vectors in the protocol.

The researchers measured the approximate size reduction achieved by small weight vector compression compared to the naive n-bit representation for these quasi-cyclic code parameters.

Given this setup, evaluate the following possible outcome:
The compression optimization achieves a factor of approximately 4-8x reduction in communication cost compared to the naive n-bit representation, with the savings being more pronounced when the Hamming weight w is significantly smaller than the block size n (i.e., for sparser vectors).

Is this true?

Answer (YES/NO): NO